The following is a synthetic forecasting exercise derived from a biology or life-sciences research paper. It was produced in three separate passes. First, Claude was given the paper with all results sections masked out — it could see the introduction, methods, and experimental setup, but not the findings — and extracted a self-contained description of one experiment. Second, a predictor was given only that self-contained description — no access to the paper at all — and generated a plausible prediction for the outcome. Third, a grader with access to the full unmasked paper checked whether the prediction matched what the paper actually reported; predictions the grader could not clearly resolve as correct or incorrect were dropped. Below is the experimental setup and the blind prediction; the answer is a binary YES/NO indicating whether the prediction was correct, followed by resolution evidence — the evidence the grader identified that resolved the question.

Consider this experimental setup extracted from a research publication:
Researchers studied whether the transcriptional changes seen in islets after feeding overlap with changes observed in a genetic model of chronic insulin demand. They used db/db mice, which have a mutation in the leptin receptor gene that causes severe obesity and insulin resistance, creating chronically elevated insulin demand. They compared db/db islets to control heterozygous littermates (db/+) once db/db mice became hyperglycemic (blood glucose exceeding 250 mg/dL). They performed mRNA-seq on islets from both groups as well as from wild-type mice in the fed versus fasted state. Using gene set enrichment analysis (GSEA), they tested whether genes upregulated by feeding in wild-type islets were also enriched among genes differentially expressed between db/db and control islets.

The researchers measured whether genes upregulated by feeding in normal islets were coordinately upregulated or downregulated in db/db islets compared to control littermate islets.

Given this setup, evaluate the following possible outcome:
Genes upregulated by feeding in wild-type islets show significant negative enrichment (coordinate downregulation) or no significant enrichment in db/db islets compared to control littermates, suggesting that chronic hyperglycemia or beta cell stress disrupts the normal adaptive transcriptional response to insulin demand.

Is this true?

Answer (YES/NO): NO